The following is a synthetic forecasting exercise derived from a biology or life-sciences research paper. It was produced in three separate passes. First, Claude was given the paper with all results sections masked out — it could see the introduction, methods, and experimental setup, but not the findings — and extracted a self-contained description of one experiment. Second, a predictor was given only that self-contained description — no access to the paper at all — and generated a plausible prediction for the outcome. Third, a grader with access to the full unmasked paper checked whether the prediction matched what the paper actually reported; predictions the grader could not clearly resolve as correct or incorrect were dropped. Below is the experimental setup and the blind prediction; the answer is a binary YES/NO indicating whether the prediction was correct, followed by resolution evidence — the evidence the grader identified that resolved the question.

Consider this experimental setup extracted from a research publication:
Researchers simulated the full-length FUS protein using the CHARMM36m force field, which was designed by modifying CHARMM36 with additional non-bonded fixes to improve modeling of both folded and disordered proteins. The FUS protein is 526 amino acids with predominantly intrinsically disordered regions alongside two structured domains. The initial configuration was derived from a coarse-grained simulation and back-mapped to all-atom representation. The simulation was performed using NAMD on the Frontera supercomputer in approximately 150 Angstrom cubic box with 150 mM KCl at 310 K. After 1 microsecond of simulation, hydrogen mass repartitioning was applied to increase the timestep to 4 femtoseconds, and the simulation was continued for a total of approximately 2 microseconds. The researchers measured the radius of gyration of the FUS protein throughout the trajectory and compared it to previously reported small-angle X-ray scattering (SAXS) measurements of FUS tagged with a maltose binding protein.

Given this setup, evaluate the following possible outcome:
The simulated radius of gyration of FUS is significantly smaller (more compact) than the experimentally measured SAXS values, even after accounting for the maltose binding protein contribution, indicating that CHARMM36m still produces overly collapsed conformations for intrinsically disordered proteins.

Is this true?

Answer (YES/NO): YES